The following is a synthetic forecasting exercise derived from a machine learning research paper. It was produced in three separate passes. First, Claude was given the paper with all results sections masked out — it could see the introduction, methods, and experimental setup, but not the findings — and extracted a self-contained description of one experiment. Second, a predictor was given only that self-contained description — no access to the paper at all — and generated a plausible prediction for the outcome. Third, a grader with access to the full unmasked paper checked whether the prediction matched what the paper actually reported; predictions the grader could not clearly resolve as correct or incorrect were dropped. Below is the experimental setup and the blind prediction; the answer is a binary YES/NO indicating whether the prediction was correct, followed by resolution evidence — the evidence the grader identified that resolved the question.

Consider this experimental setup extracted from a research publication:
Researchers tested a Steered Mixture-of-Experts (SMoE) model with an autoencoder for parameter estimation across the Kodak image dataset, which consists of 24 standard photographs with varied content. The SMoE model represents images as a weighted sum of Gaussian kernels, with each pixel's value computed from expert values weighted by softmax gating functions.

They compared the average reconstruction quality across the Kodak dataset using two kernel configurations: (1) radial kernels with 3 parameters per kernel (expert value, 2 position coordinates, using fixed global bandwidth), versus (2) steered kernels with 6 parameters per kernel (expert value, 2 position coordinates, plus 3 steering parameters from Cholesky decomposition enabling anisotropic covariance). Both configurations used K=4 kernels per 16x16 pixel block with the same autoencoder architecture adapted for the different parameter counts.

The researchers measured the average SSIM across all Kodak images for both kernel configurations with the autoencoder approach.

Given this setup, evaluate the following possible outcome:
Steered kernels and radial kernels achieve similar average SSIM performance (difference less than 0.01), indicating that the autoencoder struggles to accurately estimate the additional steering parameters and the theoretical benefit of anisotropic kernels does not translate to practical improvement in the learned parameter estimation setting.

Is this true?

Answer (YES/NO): NO